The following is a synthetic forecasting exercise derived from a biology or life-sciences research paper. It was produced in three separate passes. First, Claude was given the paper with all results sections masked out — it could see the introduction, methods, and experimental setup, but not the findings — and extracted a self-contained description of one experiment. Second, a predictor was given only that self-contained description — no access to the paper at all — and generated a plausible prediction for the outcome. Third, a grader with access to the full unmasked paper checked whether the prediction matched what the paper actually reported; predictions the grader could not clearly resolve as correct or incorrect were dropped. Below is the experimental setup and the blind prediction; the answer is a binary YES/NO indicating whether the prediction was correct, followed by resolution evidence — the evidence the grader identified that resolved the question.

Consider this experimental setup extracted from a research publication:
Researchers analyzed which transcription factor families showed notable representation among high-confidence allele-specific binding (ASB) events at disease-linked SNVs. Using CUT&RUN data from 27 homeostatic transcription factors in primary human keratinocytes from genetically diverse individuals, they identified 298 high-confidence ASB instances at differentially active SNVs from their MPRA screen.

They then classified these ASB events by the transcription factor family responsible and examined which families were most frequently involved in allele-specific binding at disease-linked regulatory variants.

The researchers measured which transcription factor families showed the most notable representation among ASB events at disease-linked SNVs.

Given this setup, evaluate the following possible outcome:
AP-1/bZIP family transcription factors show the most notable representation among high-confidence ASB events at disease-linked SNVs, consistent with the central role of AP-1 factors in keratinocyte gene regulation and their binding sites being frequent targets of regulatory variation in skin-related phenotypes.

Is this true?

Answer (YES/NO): NO